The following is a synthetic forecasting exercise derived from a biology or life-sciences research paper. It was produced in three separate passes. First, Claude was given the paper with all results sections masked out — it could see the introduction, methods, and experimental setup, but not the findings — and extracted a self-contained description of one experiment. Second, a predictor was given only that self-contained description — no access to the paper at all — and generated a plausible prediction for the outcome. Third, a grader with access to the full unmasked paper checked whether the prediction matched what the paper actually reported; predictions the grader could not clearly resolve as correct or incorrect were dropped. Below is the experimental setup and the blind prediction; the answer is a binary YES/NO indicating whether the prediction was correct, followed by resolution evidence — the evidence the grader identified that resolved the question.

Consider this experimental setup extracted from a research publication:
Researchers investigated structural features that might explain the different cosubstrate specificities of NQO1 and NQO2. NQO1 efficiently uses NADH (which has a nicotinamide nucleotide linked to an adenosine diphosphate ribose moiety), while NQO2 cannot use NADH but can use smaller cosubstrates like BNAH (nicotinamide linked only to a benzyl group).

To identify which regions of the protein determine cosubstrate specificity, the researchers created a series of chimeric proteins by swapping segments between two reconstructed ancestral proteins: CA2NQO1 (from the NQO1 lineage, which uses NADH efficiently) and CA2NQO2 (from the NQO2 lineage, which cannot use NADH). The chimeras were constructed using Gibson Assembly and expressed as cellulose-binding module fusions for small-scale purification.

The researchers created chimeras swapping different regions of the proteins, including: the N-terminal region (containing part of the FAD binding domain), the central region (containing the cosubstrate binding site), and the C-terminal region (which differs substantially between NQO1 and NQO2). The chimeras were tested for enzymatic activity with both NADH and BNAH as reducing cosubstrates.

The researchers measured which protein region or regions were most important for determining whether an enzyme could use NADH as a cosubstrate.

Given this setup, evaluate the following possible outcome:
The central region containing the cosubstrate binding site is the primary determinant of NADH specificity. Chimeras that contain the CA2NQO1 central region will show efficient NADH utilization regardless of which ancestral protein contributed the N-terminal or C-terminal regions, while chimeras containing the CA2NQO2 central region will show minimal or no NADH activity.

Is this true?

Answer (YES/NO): NO